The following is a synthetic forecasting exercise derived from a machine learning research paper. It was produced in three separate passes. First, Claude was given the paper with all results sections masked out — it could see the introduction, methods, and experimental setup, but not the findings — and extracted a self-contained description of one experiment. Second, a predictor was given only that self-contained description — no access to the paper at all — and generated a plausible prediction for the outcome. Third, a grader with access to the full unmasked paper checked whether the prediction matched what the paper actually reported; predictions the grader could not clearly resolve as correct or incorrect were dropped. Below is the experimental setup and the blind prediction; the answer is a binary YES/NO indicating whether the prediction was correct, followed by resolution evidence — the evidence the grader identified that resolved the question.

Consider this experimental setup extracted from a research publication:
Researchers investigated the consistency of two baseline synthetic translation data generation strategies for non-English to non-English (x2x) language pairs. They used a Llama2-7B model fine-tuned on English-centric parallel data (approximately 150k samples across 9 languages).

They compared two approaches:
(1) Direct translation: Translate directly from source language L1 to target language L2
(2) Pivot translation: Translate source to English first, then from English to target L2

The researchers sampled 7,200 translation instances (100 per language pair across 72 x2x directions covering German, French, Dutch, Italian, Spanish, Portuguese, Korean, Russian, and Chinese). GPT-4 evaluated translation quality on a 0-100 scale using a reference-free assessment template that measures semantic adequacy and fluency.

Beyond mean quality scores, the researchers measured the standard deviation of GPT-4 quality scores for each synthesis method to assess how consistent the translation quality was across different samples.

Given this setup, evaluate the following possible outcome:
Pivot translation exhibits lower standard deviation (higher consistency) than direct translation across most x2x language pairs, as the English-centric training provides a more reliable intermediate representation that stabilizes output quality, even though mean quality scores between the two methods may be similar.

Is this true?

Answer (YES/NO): YES